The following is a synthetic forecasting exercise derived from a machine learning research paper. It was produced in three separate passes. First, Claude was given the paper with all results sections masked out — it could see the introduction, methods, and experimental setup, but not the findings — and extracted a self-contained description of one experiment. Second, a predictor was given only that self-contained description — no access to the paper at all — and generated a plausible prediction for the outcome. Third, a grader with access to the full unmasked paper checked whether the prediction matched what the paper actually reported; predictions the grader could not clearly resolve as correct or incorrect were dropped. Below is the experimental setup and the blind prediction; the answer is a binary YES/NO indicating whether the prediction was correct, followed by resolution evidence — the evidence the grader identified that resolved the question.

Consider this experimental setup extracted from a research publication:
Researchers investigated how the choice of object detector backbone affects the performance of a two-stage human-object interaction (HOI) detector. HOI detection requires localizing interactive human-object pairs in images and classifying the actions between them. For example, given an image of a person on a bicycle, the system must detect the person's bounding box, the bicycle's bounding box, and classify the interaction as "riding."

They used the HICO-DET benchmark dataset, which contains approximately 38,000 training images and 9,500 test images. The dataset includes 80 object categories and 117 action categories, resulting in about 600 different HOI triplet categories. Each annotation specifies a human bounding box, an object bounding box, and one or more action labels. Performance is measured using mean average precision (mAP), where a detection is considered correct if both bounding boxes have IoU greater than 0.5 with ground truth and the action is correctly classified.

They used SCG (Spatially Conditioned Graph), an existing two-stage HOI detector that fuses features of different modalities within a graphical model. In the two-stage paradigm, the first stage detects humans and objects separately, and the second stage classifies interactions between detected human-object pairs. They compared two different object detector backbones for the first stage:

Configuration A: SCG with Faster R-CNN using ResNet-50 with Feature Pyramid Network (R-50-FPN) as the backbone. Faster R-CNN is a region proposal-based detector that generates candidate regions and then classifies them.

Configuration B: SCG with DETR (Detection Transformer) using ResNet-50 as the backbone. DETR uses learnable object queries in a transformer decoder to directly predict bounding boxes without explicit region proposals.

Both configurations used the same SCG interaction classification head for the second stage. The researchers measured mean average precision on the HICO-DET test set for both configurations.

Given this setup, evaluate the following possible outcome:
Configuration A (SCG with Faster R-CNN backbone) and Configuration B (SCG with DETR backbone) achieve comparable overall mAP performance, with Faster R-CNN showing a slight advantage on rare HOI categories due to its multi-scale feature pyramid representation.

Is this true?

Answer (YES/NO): NO